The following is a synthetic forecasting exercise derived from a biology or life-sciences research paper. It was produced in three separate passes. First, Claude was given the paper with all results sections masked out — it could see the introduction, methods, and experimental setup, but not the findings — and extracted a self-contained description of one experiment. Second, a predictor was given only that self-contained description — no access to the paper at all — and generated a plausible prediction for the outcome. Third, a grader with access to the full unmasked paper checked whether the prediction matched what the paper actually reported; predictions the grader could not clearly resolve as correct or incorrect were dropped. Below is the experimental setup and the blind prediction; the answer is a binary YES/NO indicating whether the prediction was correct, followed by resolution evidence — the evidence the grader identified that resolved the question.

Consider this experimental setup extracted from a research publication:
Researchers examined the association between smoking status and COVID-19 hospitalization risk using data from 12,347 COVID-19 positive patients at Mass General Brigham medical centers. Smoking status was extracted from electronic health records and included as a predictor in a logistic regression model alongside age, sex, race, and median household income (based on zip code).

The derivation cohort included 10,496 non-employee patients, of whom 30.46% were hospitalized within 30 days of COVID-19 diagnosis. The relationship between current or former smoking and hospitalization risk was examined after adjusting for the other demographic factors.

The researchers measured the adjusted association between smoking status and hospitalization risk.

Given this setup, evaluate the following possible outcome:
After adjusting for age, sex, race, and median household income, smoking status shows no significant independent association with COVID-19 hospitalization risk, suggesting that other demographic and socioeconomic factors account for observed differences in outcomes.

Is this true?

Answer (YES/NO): NO